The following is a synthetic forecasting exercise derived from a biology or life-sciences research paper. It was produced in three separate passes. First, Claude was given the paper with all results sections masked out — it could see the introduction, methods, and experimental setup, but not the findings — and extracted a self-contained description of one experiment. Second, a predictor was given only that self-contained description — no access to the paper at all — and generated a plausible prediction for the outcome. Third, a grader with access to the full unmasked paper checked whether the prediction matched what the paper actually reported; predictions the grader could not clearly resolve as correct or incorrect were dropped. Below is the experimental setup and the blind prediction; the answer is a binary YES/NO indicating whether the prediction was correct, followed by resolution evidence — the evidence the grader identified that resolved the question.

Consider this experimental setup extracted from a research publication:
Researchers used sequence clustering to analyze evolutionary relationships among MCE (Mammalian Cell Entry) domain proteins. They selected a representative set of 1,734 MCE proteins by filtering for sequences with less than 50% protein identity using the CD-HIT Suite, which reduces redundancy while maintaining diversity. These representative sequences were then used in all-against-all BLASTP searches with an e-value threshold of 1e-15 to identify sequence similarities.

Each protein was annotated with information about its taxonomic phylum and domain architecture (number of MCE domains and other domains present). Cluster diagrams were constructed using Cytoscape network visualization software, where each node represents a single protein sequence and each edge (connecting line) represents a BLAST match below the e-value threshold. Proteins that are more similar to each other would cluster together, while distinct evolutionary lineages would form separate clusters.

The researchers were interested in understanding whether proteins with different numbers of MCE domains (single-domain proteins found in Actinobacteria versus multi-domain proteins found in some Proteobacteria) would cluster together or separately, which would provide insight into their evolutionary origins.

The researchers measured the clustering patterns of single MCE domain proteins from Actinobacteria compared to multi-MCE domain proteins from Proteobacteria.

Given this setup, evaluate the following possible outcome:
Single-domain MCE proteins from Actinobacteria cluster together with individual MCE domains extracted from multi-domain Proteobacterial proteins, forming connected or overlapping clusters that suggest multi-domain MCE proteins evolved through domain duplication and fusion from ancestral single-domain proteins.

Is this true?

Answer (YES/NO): NO